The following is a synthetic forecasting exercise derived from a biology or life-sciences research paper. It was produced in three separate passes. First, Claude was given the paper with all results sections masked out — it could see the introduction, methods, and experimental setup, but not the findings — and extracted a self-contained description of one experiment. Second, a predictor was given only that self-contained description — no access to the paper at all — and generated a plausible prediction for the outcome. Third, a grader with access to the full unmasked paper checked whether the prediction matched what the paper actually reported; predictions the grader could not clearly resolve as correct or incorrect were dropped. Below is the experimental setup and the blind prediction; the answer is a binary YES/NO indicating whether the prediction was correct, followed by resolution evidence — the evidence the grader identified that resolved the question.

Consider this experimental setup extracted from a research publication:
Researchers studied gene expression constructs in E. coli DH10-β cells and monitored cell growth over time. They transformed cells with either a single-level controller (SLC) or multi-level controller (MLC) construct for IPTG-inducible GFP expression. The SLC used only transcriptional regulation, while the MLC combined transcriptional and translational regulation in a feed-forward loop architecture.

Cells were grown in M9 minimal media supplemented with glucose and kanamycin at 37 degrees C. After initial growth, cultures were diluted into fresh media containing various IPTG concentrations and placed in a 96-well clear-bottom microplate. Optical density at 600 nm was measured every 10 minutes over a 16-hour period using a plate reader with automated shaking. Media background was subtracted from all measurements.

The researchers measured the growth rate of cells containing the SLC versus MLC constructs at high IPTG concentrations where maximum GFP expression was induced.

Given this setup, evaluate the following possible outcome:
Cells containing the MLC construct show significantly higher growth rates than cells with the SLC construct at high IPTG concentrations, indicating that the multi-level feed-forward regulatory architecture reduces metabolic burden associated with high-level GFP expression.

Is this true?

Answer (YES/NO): NO